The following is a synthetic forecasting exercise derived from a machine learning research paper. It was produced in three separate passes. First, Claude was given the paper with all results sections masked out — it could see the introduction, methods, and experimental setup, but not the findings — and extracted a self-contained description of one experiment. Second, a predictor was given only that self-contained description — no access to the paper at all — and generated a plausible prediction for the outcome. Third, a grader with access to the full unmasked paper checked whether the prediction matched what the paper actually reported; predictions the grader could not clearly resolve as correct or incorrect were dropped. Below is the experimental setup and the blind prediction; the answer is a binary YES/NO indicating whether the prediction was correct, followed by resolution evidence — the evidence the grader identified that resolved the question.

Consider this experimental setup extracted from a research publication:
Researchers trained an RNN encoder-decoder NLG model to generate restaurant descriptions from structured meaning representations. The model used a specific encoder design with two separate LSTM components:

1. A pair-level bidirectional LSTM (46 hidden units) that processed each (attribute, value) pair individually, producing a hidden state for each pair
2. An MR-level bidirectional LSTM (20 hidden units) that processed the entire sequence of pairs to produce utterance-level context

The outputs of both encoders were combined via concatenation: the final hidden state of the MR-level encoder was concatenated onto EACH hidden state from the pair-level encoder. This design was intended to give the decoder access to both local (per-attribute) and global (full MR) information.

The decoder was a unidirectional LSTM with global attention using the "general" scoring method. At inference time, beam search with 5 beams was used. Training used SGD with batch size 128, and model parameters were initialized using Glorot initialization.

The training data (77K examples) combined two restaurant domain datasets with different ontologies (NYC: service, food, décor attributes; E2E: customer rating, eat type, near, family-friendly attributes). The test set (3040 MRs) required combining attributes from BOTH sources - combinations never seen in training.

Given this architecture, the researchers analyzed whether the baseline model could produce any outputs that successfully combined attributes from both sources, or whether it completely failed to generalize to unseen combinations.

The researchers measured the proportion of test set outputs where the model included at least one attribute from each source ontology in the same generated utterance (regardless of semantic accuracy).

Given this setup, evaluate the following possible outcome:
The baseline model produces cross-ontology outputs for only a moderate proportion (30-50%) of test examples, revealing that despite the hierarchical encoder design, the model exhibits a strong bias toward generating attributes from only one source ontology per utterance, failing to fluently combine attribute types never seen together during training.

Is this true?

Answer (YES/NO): NO